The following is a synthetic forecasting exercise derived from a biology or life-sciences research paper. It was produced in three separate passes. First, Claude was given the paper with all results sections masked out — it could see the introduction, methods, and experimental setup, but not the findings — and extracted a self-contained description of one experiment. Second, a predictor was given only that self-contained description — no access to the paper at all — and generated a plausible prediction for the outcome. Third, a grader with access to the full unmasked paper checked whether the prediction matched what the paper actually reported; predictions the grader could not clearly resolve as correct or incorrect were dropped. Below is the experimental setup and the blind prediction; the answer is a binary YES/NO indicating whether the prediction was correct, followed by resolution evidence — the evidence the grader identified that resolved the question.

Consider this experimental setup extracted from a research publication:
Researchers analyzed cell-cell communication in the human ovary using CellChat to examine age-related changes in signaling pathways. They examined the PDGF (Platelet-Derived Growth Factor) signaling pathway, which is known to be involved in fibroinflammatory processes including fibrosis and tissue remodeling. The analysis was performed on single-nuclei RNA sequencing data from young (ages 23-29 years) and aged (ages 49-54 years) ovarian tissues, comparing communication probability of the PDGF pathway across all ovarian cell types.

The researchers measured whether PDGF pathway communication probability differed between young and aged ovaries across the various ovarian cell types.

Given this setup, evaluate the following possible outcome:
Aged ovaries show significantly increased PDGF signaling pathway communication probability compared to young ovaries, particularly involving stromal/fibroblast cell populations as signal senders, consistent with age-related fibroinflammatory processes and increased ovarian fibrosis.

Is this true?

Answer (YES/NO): NO